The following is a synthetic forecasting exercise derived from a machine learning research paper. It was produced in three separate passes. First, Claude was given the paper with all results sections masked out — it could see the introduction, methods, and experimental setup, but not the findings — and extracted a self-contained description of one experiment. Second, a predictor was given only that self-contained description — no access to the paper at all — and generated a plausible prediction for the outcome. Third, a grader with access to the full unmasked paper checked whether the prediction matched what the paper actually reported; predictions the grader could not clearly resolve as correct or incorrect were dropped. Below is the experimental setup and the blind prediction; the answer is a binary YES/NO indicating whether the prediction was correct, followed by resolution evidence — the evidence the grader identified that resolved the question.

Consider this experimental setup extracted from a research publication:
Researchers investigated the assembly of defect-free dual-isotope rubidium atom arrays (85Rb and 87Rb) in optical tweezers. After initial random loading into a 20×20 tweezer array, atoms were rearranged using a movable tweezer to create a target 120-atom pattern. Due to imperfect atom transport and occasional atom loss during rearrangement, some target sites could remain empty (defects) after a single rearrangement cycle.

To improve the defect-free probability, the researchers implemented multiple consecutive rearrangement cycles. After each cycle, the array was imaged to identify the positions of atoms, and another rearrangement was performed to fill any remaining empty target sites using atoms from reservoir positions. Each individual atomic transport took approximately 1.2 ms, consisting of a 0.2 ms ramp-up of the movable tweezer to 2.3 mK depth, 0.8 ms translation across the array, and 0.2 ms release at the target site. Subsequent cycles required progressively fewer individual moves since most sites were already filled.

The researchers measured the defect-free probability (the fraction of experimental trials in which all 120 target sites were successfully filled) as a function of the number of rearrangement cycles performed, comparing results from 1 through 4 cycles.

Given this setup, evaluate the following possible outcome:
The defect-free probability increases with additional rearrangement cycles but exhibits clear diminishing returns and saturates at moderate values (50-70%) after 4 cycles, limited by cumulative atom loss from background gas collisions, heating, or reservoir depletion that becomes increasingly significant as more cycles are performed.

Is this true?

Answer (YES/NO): NO